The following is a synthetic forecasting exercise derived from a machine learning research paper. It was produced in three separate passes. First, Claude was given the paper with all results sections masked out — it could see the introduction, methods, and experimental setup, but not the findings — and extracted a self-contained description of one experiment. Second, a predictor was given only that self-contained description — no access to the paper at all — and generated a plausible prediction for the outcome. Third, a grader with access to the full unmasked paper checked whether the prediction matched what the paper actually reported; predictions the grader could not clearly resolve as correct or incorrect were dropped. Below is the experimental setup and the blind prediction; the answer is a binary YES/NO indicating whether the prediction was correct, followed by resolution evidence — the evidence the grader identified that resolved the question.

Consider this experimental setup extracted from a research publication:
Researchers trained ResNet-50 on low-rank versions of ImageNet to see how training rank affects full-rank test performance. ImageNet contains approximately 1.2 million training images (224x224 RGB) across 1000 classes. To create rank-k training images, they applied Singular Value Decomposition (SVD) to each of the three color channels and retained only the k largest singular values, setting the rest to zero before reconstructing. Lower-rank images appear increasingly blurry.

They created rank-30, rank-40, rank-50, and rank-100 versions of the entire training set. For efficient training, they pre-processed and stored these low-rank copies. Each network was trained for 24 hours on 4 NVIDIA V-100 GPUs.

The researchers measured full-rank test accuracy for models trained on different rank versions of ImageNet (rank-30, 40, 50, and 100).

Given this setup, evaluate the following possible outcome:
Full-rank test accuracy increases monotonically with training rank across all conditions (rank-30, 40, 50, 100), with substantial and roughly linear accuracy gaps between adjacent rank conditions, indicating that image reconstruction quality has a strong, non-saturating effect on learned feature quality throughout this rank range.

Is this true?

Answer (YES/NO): NO